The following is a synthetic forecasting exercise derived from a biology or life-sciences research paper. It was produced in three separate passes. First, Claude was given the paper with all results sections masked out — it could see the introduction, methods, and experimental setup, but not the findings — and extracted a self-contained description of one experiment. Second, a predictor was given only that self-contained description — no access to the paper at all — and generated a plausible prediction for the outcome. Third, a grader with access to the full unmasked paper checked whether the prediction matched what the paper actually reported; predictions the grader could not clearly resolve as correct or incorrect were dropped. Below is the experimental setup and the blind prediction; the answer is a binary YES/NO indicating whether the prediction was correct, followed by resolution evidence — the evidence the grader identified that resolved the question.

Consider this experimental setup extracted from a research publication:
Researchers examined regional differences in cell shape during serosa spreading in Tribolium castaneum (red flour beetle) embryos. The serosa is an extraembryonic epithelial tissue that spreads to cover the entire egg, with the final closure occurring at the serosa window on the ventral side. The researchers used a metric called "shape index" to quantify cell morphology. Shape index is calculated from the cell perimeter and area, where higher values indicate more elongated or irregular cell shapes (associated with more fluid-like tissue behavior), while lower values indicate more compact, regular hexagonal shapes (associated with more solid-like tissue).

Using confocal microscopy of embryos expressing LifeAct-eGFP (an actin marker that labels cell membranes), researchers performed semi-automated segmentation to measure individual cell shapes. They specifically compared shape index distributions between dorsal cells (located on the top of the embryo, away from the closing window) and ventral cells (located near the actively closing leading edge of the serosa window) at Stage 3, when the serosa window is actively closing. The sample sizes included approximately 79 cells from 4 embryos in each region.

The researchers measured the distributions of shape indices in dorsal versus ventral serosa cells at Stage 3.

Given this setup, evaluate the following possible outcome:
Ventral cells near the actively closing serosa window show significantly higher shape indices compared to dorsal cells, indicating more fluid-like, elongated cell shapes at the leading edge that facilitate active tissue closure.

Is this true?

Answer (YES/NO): YES